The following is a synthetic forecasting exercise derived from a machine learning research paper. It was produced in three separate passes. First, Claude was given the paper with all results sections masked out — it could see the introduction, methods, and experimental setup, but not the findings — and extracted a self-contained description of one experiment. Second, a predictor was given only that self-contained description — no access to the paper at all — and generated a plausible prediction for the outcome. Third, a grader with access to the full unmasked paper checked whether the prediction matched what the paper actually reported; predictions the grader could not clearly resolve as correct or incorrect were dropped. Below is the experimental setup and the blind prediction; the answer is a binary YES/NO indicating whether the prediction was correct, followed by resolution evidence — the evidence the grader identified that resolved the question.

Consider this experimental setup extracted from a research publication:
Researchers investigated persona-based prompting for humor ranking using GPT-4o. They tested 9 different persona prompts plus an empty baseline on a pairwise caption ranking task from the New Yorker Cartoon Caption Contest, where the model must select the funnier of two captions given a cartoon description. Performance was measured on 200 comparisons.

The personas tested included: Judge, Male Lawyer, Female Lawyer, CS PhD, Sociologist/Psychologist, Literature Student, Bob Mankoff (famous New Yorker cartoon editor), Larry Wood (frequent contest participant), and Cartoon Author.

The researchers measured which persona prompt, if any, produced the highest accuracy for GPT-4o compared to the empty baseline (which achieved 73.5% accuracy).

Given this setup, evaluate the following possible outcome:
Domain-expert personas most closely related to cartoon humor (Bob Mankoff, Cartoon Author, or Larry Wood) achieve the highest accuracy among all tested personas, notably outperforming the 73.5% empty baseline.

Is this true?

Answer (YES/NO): NO